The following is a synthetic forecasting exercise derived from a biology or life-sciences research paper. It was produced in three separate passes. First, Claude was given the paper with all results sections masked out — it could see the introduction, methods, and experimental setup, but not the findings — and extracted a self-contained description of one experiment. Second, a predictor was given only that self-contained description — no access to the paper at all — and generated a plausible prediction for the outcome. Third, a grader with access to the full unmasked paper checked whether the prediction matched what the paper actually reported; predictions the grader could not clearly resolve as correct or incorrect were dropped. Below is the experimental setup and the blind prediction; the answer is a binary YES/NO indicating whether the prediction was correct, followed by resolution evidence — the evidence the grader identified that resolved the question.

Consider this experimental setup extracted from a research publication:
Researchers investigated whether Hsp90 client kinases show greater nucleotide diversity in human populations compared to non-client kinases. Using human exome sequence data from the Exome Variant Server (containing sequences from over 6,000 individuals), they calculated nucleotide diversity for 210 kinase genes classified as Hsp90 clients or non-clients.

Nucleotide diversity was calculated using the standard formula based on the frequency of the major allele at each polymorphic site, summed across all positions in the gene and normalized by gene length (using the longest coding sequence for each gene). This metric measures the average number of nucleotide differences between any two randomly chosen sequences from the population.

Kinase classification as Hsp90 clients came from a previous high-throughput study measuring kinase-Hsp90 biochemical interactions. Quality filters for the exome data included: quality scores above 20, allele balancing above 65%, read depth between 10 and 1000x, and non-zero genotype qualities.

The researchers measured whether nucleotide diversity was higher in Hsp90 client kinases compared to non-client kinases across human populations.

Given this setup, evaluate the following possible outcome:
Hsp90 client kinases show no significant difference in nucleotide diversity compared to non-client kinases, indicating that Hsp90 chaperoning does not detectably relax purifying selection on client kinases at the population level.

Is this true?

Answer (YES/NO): NO